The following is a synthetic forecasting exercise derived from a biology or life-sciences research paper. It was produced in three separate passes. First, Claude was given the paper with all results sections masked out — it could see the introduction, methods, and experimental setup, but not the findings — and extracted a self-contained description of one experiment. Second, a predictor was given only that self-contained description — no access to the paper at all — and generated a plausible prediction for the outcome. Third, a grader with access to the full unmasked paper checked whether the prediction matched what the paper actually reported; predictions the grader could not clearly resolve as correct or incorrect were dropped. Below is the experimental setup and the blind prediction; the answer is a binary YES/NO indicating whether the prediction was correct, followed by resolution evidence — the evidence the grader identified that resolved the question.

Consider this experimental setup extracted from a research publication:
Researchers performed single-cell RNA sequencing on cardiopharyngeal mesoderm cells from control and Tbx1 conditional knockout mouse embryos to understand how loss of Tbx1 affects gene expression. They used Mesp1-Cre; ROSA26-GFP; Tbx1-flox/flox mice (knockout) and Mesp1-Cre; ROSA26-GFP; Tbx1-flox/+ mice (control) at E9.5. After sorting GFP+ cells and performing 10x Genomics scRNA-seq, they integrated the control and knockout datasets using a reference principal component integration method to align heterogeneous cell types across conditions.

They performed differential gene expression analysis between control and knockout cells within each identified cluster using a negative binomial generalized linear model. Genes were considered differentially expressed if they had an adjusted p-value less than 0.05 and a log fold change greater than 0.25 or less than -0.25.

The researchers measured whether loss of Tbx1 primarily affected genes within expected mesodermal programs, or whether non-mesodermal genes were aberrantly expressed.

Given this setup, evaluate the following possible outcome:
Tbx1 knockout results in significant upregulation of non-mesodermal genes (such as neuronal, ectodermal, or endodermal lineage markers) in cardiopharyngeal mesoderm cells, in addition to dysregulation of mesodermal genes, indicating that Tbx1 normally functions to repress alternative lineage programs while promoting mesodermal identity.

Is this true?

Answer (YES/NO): YES